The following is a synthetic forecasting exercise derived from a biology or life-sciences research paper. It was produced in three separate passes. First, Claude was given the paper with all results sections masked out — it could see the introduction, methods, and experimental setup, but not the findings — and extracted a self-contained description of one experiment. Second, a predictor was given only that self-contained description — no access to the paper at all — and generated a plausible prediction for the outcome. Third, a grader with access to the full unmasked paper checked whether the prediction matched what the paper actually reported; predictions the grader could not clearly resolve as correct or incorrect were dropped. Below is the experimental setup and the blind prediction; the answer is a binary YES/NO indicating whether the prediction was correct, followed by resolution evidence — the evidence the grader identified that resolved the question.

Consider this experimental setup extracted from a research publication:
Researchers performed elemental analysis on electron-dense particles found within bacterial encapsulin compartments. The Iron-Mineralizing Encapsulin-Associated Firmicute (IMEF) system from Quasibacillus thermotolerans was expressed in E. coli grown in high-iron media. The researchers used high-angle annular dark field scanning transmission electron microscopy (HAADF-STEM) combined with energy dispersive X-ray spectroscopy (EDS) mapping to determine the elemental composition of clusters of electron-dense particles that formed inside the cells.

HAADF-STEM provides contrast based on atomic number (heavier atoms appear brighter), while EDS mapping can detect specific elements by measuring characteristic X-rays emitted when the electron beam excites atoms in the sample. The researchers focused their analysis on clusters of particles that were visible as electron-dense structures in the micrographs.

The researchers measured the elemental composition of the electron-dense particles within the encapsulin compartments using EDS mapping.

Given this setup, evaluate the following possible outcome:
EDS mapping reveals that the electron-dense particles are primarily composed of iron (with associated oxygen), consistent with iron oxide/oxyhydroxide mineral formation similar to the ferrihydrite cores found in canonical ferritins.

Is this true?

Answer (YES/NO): NO